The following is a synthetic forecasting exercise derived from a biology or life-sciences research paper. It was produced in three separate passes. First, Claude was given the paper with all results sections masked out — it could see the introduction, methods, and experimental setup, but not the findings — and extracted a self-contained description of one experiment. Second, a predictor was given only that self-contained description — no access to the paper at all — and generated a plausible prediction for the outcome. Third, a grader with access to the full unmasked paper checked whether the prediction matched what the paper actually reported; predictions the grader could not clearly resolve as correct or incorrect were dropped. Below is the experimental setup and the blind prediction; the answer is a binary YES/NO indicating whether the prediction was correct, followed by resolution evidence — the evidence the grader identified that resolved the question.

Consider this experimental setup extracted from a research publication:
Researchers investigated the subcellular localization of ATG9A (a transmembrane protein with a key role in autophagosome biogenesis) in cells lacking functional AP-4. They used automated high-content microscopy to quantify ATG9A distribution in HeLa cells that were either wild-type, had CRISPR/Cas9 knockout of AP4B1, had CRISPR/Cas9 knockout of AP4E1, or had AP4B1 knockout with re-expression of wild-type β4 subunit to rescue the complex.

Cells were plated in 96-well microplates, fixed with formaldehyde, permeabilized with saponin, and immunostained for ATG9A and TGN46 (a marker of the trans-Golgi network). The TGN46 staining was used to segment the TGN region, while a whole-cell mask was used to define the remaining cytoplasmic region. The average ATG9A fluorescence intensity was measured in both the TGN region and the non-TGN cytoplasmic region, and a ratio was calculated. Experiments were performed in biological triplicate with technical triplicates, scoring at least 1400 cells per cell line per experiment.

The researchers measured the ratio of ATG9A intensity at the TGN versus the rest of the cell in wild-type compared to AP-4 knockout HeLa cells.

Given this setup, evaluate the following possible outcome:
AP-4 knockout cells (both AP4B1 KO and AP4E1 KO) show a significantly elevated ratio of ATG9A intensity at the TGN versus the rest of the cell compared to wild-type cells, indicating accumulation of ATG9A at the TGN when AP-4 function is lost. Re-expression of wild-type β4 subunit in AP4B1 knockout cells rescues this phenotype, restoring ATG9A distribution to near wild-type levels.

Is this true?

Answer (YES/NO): YES